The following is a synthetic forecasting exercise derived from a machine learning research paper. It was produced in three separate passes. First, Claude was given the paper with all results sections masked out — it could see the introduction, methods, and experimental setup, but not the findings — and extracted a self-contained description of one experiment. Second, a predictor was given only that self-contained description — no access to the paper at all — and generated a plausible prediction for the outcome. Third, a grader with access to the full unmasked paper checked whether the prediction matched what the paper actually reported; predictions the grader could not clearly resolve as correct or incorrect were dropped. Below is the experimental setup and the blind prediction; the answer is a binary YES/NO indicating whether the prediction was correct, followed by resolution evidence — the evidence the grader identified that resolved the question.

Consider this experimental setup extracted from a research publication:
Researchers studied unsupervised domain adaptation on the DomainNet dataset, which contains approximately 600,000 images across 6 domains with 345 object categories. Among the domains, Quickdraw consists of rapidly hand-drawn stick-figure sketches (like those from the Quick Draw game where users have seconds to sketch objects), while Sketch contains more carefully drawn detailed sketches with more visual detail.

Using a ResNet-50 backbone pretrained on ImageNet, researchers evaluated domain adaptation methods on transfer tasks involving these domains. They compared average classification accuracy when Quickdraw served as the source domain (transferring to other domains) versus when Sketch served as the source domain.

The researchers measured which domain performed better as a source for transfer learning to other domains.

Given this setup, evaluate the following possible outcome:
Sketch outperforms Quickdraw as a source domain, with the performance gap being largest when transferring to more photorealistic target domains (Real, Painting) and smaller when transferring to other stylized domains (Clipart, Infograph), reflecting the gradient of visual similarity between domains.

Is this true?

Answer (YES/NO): NO